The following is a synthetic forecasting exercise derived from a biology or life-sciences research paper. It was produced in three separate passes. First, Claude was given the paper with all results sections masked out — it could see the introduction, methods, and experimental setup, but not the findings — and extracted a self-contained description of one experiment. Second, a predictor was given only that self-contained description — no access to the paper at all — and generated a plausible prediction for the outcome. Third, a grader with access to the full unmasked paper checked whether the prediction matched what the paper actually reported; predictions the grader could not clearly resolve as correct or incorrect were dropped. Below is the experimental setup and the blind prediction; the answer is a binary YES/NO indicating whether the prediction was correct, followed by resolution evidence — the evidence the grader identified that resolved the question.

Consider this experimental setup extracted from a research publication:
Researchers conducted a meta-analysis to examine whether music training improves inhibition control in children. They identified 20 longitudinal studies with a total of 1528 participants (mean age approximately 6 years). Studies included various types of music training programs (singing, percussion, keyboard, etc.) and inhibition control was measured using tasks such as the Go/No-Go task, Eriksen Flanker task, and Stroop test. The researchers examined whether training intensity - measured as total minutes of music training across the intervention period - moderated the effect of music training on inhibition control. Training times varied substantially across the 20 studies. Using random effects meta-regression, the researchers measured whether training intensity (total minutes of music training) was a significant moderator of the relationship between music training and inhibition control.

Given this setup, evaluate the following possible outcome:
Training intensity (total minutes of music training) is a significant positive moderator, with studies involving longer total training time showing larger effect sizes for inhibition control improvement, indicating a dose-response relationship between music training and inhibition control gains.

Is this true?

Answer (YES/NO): NO